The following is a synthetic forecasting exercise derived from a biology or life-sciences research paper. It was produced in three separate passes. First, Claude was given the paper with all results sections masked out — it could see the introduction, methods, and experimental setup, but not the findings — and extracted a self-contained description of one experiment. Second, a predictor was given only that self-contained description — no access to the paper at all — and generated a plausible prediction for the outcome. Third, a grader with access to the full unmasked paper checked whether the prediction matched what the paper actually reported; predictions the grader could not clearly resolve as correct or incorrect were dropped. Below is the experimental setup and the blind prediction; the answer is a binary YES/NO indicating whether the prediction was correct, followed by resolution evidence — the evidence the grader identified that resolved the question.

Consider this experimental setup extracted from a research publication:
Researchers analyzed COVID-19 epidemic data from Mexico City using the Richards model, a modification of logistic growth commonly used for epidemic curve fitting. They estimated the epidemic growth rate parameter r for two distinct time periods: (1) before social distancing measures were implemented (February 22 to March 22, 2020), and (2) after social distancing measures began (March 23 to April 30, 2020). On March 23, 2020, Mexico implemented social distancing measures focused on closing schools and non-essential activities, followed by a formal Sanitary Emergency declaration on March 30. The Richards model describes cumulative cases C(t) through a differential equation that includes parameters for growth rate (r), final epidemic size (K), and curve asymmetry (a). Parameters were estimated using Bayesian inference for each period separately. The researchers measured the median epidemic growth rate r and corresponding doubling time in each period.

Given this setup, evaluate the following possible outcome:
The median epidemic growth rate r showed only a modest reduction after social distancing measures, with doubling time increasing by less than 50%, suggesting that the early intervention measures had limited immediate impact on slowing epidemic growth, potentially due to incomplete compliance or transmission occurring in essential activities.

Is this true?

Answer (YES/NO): NO